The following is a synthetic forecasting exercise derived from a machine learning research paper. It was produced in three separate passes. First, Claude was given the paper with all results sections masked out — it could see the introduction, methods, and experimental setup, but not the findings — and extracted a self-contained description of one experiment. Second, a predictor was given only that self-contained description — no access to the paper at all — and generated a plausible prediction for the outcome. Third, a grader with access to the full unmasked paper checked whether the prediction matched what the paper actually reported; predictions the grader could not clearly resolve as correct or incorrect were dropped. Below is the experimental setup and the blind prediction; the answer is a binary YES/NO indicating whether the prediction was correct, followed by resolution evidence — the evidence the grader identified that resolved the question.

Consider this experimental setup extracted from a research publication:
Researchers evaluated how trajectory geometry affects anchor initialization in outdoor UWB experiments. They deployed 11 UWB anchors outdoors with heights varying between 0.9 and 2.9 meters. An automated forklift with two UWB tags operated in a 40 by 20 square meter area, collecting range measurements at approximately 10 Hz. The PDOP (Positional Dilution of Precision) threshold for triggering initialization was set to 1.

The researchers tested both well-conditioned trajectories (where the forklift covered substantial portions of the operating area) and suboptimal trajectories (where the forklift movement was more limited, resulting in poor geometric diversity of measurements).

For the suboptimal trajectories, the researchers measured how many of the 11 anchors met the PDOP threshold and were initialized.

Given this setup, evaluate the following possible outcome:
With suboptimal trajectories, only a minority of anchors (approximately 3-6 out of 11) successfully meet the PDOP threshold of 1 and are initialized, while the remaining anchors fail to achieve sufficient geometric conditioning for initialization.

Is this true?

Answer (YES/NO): NO